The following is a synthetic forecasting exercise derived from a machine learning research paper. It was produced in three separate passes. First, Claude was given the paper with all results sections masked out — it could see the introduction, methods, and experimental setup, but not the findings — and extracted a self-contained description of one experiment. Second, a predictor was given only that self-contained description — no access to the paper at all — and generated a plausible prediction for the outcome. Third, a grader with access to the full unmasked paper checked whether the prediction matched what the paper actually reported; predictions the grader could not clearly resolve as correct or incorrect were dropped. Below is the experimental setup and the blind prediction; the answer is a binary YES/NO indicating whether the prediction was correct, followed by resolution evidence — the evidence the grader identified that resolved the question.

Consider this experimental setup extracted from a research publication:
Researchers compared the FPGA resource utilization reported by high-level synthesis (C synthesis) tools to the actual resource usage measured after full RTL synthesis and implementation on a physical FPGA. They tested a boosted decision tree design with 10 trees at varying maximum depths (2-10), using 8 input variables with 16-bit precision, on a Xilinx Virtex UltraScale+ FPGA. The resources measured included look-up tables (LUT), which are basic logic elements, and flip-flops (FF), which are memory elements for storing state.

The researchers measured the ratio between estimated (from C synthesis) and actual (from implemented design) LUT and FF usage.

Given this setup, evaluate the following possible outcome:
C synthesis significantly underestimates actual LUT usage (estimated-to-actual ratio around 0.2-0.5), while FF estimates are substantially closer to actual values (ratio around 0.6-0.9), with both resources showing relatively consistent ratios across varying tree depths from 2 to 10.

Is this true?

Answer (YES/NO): NO